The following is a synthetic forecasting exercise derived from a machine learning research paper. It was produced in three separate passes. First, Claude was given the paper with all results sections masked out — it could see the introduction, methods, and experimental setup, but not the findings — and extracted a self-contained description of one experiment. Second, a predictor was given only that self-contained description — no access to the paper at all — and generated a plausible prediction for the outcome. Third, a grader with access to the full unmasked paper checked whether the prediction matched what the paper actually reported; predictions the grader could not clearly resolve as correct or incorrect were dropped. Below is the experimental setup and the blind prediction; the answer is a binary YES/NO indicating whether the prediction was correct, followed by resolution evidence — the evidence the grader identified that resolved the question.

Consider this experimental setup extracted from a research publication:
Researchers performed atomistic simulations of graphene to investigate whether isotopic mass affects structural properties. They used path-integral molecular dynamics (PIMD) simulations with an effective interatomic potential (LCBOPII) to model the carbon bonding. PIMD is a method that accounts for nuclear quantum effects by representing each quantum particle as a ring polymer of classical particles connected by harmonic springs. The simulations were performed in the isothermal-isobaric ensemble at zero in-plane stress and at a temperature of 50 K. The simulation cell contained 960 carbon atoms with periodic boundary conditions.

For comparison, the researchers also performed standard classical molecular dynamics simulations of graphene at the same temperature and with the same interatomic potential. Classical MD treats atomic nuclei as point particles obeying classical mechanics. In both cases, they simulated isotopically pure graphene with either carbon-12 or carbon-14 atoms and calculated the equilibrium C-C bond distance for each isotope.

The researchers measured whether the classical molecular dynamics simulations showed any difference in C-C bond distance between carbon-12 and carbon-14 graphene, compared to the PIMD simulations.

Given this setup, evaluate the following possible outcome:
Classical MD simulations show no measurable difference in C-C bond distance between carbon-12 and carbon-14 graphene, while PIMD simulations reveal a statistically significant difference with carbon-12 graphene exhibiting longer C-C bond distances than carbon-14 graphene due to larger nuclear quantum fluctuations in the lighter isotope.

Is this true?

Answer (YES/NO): YES